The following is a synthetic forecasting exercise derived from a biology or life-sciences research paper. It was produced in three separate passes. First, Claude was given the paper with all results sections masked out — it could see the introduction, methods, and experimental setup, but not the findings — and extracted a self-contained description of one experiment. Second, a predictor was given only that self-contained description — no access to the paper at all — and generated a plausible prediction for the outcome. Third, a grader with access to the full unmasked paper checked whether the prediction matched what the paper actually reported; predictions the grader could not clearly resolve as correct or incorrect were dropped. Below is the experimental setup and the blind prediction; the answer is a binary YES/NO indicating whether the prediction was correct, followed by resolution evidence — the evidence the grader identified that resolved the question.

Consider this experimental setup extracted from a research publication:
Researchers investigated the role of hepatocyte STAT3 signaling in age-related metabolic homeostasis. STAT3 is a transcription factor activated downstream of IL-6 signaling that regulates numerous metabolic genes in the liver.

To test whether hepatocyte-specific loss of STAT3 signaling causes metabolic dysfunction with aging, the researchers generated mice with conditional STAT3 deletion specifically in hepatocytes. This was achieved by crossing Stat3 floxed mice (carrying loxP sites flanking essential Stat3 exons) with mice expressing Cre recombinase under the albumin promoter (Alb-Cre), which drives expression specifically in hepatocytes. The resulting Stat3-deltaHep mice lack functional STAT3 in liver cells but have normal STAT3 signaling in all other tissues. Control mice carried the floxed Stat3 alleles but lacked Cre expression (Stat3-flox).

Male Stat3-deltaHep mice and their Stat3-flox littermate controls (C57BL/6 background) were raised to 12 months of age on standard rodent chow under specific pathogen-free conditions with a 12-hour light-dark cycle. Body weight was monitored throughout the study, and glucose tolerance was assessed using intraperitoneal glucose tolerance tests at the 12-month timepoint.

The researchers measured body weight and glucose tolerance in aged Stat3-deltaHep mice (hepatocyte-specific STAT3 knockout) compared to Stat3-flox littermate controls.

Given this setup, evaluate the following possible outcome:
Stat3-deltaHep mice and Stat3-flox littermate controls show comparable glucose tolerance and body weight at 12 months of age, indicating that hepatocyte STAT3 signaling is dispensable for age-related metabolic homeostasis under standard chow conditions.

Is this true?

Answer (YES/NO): NO